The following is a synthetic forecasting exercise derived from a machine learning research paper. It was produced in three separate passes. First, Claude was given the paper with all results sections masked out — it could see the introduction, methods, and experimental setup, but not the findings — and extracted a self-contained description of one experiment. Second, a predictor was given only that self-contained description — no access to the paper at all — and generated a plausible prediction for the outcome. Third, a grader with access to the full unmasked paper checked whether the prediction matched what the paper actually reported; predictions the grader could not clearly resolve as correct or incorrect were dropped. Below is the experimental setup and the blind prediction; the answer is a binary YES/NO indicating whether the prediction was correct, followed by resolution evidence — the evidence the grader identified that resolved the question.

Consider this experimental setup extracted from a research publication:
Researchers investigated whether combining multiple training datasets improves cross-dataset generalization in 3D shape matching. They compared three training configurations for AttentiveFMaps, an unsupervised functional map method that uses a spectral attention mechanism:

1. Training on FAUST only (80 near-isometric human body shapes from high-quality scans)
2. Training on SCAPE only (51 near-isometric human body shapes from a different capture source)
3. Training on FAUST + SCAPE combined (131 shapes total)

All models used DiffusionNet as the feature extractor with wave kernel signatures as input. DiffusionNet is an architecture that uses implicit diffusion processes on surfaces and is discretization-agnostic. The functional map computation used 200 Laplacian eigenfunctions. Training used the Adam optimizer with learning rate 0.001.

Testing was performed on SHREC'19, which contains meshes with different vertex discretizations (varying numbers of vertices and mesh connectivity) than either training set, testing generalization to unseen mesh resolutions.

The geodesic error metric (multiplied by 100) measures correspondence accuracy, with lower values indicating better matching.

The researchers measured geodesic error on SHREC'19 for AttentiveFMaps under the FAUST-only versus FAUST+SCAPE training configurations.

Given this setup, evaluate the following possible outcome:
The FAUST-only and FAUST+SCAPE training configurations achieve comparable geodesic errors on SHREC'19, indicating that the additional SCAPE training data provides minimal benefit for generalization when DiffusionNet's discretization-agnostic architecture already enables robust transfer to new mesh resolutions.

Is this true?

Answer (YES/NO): NO